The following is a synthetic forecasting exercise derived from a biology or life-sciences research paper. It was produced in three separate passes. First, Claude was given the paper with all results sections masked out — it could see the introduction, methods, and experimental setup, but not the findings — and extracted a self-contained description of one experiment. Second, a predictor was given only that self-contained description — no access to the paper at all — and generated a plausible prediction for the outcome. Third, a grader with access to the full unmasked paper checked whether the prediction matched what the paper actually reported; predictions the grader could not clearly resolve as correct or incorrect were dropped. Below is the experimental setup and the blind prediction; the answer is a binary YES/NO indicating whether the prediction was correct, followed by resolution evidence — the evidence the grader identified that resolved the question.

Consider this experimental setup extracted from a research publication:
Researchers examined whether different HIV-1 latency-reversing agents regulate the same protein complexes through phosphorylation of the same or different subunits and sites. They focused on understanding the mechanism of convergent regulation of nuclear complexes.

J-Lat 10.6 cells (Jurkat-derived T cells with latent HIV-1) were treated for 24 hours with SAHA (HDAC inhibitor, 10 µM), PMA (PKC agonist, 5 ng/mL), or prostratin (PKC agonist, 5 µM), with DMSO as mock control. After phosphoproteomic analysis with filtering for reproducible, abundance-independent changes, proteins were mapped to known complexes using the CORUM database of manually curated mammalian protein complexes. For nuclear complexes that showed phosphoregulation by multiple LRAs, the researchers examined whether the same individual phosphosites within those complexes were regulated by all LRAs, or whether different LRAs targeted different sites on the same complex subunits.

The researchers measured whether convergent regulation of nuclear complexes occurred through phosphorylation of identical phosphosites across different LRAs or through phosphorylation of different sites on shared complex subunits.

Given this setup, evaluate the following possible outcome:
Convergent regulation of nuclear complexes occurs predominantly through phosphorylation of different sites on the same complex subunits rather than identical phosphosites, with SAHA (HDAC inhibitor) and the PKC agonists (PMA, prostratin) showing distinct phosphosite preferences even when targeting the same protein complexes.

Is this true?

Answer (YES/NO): YES